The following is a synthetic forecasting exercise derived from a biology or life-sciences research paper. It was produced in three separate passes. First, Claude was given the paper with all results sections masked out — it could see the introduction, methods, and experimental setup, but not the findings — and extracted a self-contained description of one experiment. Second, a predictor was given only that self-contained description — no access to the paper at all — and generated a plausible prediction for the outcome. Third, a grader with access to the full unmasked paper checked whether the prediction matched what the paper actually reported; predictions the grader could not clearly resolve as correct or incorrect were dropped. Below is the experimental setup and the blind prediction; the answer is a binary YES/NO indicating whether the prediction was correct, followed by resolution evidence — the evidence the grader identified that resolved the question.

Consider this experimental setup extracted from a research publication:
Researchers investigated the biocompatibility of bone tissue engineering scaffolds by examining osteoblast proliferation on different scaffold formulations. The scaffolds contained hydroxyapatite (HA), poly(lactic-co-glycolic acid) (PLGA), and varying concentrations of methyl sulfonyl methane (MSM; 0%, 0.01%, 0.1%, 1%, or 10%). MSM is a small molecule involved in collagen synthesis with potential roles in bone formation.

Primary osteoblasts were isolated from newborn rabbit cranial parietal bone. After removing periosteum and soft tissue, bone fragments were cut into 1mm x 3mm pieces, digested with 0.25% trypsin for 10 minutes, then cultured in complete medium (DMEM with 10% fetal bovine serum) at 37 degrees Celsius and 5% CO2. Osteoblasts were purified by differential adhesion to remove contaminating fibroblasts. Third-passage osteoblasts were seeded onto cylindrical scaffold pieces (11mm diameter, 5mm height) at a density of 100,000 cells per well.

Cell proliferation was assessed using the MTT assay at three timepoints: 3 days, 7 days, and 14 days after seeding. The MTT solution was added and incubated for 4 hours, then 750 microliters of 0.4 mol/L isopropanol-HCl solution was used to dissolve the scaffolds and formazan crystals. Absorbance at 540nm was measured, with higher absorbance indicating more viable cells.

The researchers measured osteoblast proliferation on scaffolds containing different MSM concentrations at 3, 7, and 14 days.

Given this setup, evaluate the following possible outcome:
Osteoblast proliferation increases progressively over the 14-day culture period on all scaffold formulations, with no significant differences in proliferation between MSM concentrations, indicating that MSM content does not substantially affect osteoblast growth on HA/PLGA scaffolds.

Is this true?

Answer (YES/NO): NO